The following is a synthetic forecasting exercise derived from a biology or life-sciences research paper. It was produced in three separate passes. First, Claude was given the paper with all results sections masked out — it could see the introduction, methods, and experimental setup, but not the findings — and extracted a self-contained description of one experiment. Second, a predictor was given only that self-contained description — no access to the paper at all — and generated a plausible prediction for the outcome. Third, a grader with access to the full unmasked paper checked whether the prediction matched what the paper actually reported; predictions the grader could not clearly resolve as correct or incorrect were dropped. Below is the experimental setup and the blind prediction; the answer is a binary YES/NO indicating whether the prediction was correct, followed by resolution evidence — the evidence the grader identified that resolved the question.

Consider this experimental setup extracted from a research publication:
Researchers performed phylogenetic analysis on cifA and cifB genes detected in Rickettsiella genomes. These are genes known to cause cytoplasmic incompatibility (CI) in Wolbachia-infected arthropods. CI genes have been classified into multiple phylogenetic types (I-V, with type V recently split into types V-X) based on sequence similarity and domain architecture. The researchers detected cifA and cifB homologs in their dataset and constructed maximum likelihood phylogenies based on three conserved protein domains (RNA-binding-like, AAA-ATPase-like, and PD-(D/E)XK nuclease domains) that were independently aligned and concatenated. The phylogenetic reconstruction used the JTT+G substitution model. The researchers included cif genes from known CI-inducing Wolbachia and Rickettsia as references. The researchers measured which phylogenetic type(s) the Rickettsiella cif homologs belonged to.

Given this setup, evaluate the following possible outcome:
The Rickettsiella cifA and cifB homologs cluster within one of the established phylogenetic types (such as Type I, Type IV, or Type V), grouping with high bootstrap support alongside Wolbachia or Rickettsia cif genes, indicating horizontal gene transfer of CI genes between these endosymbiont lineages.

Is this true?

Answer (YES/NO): YES